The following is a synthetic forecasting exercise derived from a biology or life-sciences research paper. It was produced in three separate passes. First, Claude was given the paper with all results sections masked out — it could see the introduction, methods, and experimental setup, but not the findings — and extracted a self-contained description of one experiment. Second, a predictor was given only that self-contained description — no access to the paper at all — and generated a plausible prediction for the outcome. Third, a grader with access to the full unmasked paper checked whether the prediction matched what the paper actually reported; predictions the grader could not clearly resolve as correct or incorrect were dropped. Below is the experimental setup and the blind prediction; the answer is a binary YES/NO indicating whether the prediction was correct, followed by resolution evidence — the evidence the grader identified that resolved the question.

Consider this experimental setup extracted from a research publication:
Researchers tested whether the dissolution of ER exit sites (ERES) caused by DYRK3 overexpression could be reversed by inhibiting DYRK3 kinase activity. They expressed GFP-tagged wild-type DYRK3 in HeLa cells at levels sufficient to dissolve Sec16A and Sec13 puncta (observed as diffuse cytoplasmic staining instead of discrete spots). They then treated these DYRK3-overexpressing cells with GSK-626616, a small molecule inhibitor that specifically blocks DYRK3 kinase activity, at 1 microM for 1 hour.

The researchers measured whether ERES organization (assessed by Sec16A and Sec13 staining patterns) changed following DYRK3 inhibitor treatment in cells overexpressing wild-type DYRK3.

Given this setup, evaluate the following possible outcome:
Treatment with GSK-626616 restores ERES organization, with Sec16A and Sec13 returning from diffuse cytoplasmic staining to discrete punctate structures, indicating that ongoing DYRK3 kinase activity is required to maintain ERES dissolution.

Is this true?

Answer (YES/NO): YES